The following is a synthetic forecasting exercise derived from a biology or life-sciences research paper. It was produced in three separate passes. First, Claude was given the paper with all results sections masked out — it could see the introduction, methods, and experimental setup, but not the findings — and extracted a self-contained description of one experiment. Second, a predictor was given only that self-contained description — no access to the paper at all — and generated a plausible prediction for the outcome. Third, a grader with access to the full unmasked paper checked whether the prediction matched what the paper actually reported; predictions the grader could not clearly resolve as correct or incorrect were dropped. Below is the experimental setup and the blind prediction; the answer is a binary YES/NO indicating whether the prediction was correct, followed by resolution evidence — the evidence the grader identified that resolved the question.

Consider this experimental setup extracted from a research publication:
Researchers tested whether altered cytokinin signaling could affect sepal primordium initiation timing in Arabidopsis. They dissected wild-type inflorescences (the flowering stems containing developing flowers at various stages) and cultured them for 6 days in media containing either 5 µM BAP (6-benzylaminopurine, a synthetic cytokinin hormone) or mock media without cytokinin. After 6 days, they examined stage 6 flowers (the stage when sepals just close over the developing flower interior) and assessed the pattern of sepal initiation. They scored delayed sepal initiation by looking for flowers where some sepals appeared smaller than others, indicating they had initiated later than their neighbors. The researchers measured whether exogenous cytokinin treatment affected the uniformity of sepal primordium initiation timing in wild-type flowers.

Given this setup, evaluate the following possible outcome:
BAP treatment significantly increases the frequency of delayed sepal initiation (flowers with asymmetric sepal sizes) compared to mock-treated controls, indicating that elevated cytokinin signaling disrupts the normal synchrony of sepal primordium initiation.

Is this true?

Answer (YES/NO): YES